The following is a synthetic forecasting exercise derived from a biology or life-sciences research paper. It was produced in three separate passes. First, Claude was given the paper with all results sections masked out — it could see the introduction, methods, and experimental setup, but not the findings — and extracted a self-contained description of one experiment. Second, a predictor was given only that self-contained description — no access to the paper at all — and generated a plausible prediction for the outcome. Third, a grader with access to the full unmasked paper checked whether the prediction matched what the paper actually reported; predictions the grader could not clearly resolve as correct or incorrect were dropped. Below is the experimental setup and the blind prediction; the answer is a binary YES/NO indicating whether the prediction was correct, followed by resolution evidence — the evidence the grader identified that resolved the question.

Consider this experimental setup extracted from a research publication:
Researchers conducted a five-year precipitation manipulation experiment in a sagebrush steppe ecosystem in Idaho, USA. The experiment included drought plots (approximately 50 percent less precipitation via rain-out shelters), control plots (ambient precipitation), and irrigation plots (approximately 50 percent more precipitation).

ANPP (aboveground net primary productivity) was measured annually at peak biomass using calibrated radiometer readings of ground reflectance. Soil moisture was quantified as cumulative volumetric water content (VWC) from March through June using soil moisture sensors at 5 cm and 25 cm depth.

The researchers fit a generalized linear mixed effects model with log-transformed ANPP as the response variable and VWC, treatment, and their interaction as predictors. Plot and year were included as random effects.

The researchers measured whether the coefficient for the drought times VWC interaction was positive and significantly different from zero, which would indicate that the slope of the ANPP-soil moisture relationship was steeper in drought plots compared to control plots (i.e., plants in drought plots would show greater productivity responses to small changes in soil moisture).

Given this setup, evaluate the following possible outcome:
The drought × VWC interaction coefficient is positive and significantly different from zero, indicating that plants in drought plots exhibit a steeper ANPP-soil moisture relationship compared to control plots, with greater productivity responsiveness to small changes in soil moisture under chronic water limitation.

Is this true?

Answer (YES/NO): NO